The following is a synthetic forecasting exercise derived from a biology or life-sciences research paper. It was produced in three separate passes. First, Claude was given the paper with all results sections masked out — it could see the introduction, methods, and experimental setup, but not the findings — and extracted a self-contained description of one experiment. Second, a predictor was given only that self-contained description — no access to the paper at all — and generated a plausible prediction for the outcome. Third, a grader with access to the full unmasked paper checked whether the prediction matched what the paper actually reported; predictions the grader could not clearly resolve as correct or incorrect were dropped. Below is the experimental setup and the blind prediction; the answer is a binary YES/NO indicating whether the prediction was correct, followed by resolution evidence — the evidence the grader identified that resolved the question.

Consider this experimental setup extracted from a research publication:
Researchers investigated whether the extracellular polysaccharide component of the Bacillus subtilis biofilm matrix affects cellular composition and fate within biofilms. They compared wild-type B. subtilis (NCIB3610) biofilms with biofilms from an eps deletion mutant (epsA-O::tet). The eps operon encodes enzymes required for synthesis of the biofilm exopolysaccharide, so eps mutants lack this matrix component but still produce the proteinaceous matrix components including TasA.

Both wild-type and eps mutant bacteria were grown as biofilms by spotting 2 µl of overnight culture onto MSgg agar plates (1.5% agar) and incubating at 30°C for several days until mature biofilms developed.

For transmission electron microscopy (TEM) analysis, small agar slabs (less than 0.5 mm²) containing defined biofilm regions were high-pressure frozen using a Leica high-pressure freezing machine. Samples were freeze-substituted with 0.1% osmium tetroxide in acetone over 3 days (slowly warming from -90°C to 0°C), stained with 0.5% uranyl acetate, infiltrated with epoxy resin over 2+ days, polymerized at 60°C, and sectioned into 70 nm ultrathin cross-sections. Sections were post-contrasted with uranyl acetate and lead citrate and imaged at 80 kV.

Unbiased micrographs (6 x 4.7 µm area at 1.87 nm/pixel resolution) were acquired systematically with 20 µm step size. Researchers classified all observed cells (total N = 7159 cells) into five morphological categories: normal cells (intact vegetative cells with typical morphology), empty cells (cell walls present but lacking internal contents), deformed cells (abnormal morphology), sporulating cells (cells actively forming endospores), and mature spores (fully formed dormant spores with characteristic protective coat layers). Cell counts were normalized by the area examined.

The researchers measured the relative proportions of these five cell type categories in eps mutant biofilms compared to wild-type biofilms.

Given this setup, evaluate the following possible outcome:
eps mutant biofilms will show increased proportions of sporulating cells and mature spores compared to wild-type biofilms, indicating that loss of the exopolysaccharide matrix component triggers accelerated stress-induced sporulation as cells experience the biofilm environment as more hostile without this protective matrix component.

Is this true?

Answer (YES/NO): NO